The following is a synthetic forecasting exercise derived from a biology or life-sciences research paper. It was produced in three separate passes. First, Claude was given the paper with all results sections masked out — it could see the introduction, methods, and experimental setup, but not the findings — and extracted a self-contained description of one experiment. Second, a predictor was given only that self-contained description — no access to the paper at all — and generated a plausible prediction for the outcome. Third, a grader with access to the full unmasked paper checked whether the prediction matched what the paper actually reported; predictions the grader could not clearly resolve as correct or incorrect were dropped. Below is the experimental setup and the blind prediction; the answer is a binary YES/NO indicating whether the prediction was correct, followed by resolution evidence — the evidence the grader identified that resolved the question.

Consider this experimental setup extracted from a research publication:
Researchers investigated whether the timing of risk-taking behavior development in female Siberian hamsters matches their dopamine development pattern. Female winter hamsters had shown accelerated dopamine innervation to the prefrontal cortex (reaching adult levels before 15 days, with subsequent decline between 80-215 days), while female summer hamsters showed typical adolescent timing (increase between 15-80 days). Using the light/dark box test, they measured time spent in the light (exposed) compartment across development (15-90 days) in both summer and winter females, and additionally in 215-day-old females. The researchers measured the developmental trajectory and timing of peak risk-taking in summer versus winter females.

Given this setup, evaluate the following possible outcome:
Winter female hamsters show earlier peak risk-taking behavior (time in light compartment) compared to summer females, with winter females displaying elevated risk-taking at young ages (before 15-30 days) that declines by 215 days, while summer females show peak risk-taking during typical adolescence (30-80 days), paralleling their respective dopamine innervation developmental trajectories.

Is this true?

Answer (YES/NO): NO